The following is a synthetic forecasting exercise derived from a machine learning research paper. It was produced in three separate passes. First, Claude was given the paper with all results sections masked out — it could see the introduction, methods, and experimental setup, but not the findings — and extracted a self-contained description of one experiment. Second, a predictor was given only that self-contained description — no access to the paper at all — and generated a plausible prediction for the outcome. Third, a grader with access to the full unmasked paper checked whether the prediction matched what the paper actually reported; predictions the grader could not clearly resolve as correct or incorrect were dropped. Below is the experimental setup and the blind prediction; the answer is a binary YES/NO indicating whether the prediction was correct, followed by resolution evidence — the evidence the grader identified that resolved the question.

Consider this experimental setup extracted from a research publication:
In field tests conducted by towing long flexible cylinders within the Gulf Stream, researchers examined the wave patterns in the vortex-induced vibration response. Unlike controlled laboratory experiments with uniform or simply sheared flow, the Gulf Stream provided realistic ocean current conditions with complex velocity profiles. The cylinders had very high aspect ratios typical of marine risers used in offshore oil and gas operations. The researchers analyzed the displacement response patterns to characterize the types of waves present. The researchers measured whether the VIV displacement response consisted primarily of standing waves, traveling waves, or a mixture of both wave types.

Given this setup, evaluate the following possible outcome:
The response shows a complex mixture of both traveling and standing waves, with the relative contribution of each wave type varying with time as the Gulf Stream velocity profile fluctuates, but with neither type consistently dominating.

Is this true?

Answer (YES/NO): NO